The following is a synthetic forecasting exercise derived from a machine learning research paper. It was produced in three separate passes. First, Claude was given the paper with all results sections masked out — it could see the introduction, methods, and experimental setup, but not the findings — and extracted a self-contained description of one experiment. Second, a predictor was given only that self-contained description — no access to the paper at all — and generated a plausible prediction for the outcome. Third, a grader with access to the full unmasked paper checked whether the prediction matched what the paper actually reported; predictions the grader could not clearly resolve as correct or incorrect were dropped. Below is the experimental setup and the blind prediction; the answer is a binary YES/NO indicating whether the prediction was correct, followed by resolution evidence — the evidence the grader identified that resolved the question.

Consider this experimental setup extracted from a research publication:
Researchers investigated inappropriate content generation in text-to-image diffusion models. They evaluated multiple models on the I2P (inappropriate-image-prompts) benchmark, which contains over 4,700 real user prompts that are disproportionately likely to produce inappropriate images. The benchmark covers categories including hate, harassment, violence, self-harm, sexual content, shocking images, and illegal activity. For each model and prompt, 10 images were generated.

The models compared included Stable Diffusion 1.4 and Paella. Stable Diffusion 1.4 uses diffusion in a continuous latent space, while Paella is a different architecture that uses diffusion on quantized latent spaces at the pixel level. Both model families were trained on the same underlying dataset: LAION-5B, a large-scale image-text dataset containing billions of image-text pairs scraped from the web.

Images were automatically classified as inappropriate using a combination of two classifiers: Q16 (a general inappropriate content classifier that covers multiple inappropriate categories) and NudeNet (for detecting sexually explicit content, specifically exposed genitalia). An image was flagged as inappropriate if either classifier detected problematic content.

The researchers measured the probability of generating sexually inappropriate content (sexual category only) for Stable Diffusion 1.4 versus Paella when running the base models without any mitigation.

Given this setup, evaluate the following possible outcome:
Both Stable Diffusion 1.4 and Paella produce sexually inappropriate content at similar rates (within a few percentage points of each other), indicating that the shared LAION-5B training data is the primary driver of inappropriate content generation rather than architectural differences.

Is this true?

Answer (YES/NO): NO